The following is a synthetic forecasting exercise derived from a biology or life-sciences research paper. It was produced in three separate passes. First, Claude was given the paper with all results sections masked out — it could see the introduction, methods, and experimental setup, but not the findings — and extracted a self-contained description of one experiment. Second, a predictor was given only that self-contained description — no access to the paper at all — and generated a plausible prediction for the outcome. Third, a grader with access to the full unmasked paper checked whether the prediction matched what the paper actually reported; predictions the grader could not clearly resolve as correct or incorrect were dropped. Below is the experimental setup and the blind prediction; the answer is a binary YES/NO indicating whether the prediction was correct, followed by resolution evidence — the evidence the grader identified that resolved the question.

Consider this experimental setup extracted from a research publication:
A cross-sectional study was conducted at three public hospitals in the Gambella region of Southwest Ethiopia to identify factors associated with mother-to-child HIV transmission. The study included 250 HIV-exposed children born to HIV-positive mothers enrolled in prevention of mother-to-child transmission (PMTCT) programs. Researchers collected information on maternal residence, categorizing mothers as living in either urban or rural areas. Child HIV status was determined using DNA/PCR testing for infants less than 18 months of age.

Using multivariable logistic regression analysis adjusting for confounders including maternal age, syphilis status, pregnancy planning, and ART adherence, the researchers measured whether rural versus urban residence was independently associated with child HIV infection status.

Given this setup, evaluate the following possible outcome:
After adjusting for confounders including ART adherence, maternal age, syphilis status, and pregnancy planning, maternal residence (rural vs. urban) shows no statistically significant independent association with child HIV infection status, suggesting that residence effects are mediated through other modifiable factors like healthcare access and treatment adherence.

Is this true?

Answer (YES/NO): NO